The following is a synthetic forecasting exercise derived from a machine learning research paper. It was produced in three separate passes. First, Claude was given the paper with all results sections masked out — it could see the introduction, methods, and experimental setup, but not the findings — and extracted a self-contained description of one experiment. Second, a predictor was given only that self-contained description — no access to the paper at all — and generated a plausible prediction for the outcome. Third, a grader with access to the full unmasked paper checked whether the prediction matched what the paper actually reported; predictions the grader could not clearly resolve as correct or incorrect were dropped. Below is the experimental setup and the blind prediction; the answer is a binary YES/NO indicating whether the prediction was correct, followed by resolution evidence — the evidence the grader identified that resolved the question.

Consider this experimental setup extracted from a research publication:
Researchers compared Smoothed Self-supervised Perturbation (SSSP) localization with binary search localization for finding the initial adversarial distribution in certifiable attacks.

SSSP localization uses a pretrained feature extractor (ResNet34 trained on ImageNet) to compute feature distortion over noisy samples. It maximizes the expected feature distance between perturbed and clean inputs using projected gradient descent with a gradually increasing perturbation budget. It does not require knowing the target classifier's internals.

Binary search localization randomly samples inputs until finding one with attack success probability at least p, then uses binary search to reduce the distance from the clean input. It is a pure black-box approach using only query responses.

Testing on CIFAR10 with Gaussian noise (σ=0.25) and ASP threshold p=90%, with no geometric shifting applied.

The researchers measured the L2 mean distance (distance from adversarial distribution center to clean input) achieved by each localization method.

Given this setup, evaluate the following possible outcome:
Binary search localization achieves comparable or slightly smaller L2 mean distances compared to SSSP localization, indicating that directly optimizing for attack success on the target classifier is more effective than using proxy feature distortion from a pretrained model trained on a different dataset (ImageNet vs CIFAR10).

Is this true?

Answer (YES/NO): NO